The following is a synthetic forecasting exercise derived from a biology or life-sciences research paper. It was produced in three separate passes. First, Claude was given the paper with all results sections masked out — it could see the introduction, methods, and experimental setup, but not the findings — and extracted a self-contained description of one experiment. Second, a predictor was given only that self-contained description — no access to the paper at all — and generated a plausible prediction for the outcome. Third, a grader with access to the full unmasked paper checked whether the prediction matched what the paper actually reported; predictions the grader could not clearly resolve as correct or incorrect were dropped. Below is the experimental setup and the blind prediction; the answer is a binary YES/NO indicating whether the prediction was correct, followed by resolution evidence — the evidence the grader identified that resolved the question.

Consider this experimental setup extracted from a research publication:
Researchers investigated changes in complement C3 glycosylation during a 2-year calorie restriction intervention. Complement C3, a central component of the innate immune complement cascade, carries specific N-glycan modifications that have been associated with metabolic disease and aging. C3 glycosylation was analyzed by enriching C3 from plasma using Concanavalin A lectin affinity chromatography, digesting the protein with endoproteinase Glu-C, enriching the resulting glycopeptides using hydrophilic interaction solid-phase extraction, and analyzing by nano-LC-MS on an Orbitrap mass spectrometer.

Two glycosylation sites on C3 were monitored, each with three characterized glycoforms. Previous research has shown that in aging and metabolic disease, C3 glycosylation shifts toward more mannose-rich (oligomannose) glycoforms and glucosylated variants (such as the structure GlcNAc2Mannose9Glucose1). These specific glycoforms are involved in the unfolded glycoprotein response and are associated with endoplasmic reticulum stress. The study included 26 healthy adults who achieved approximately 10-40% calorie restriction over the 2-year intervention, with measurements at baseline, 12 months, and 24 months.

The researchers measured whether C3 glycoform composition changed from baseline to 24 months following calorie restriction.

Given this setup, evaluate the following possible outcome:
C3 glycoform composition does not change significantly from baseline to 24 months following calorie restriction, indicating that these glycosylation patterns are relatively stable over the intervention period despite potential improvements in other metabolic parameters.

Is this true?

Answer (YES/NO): NO